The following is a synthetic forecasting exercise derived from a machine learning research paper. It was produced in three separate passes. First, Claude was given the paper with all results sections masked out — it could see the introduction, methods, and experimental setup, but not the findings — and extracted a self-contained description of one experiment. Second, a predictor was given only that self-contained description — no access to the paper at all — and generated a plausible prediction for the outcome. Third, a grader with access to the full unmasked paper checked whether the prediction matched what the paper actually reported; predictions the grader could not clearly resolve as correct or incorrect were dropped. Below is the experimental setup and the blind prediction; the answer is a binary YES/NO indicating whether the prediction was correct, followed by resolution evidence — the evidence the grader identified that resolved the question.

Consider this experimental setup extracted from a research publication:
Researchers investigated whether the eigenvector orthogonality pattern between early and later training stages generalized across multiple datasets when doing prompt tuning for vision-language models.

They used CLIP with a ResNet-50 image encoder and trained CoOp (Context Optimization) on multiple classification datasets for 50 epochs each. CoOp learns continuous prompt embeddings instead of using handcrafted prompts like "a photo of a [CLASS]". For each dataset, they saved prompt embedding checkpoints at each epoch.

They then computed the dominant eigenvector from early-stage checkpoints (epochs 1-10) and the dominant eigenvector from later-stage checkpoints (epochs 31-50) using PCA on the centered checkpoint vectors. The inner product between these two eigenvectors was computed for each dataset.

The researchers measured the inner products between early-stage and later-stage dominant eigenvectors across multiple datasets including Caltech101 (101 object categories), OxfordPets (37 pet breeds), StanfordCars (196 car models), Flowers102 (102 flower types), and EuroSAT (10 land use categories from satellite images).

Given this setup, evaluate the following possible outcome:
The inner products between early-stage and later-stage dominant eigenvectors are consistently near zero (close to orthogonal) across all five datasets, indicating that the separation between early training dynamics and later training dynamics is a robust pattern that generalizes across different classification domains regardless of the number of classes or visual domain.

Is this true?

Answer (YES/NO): YES